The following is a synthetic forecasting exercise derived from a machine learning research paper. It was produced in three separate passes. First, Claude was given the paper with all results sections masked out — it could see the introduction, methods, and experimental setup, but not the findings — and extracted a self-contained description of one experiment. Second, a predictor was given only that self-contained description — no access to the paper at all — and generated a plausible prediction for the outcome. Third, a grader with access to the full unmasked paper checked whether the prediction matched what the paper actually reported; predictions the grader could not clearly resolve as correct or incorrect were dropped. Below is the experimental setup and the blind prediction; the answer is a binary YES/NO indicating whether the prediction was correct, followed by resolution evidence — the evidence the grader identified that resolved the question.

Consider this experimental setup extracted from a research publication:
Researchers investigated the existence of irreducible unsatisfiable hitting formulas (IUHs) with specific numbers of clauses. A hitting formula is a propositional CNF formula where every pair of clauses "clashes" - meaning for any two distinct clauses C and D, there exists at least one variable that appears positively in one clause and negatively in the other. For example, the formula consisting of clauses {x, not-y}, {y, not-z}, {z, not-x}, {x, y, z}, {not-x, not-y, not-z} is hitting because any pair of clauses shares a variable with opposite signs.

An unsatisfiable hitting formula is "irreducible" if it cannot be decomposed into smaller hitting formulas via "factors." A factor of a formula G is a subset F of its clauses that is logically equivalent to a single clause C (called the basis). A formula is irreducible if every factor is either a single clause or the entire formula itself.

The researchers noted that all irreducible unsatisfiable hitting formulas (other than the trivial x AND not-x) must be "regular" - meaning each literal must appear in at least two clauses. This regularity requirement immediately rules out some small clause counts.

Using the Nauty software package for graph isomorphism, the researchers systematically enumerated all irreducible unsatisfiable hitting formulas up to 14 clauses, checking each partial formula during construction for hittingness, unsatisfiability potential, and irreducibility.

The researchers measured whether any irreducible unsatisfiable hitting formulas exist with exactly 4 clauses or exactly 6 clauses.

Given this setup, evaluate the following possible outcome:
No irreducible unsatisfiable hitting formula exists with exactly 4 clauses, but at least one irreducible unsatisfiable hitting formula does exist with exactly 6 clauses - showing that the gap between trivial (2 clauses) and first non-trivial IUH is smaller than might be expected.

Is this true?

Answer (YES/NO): NO